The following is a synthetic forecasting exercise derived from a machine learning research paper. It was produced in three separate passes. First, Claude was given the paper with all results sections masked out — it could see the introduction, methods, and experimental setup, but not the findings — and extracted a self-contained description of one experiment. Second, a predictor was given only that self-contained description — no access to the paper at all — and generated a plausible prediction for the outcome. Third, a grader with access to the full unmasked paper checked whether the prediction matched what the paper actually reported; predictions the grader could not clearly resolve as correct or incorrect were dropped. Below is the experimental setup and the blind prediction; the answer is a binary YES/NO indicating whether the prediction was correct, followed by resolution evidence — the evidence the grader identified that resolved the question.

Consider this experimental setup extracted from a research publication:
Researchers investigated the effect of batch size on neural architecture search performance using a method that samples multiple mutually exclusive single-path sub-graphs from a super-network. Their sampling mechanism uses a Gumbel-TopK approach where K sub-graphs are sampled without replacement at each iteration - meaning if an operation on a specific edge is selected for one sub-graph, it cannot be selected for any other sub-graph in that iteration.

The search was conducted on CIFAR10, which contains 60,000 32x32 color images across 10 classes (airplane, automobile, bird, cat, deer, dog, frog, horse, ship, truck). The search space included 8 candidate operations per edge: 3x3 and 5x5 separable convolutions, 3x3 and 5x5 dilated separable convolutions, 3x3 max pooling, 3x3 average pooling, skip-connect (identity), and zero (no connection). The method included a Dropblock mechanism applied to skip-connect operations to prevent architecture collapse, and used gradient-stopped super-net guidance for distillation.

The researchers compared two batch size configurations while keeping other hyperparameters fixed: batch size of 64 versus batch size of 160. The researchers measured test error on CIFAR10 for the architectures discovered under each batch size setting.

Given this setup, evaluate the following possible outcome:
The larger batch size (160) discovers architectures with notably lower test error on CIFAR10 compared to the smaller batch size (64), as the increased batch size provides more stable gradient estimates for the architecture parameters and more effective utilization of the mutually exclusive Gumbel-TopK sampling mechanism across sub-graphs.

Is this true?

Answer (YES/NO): YES